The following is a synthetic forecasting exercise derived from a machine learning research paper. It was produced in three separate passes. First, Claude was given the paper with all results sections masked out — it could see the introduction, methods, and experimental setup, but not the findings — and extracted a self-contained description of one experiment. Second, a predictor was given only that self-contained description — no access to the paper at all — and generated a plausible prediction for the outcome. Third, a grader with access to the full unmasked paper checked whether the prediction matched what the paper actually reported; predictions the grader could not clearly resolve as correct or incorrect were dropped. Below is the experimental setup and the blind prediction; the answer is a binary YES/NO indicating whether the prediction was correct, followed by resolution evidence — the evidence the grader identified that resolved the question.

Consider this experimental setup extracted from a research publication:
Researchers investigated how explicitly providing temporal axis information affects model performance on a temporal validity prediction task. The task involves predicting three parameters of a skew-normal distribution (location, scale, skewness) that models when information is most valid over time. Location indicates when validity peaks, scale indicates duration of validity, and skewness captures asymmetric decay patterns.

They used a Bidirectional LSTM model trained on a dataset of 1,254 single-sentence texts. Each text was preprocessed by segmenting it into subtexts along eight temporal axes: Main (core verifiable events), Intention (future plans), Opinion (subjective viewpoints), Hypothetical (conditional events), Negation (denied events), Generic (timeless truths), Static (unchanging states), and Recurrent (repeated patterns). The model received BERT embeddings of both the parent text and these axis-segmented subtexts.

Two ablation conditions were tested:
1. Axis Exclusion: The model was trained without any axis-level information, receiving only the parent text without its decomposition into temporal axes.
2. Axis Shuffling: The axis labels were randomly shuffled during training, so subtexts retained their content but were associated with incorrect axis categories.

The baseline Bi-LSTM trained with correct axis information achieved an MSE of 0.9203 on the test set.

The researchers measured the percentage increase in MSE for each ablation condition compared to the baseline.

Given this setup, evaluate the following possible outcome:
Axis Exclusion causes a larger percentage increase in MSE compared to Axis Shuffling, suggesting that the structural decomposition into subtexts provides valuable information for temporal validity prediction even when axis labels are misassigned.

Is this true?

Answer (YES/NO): NO